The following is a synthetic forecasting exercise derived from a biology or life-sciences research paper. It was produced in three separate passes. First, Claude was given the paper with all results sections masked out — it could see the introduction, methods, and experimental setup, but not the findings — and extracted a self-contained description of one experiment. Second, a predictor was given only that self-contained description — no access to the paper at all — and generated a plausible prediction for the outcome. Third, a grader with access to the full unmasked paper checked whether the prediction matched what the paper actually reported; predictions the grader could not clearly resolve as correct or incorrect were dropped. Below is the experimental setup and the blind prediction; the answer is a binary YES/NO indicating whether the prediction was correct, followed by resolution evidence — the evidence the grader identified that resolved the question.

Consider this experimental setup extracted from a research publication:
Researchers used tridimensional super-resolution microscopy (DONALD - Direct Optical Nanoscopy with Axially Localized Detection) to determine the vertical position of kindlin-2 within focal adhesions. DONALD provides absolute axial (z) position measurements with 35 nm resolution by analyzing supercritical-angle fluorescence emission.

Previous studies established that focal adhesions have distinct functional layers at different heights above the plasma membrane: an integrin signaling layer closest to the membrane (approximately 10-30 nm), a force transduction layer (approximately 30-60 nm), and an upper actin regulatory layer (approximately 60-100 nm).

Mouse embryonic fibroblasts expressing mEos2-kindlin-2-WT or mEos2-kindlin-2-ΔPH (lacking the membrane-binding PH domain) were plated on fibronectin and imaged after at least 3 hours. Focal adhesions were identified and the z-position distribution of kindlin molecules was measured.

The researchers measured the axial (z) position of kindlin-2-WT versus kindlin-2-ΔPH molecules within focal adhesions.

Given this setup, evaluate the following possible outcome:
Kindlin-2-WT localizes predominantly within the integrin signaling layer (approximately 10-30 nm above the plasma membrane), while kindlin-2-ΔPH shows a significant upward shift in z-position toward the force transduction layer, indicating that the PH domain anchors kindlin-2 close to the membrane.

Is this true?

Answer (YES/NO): NO